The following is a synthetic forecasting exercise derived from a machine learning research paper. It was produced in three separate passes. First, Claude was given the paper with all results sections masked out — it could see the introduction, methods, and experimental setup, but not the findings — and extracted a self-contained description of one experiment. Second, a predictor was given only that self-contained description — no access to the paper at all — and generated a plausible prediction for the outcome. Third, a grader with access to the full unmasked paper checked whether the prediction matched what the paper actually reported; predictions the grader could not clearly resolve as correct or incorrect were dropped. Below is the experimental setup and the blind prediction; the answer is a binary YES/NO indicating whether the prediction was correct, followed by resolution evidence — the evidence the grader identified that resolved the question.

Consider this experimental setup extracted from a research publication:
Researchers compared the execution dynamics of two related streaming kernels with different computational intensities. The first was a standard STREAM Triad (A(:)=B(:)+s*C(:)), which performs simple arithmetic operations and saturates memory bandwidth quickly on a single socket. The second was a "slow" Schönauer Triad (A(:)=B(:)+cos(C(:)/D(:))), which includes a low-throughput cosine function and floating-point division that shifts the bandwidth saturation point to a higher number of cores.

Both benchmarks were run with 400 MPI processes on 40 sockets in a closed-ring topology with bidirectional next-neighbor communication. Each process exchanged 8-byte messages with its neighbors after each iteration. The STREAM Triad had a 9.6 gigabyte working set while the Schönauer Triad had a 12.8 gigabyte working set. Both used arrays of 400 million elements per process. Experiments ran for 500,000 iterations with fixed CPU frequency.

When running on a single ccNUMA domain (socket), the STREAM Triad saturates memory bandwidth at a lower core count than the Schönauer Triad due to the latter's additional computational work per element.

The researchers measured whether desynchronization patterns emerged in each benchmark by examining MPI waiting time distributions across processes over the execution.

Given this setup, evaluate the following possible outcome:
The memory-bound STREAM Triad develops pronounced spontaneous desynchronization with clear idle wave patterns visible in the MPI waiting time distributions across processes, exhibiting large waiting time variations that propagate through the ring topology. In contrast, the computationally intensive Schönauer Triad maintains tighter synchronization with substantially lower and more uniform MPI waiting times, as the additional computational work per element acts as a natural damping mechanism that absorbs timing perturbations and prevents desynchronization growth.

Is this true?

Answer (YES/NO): NO